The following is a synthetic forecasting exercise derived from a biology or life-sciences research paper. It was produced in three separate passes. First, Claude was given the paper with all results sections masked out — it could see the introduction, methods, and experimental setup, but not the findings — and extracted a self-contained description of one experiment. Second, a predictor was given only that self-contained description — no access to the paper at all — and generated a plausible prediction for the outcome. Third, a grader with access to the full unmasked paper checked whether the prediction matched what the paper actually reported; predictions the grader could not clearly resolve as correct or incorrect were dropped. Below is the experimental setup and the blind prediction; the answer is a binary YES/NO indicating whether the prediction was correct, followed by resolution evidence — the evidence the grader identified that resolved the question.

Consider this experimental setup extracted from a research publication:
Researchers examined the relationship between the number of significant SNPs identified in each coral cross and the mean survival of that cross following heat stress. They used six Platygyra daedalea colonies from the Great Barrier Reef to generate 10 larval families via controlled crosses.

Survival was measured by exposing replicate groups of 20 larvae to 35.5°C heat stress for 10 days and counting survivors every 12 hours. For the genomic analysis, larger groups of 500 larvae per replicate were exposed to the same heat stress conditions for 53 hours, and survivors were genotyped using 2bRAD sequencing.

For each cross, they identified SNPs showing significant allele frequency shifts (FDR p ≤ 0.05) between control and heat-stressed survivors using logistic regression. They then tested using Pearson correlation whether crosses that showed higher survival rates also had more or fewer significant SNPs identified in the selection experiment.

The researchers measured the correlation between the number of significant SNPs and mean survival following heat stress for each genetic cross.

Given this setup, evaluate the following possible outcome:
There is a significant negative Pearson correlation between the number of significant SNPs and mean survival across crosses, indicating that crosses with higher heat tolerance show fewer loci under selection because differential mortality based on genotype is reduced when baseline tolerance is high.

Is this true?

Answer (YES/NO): NO